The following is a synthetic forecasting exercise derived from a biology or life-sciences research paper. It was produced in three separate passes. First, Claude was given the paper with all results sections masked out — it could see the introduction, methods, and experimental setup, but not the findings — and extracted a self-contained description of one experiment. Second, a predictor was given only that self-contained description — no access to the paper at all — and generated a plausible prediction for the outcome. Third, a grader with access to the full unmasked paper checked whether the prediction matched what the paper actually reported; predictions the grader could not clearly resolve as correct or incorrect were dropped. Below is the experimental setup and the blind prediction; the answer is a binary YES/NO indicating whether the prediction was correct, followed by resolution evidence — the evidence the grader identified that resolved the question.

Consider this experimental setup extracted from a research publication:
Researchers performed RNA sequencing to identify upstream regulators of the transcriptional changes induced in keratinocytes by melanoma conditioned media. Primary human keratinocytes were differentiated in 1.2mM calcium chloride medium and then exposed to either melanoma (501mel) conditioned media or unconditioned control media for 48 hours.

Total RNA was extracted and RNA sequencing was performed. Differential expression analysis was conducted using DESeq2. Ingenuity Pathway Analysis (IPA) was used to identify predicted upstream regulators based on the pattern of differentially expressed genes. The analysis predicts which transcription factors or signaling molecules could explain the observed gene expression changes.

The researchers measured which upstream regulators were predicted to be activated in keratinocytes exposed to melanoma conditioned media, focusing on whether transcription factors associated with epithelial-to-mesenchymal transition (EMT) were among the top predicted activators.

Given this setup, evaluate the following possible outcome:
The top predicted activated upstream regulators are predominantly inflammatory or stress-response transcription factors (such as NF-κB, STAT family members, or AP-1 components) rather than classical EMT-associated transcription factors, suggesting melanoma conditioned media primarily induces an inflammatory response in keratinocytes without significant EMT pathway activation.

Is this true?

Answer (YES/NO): NO